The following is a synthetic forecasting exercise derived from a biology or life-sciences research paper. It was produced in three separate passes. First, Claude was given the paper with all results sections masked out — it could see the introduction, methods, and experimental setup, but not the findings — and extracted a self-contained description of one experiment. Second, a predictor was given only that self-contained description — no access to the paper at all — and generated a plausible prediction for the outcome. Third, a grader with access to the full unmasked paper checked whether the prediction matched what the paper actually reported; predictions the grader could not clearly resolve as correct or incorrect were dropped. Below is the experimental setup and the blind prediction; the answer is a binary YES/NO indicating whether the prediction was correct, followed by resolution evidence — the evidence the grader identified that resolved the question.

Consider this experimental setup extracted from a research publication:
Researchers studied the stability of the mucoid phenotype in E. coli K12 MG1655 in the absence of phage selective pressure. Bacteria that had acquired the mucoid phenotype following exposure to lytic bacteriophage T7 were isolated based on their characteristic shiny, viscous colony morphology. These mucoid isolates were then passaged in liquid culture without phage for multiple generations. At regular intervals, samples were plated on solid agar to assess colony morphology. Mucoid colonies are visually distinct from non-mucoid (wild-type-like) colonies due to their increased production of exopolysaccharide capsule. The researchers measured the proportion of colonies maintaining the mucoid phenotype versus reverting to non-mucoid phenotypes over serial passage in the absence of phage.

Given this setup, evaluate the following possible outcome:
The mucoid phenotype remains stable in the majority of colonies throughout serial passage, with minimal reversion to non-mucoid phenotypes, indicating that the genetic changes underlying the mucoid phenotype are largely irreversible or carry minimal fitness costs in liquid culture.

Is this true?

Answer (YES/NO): NO